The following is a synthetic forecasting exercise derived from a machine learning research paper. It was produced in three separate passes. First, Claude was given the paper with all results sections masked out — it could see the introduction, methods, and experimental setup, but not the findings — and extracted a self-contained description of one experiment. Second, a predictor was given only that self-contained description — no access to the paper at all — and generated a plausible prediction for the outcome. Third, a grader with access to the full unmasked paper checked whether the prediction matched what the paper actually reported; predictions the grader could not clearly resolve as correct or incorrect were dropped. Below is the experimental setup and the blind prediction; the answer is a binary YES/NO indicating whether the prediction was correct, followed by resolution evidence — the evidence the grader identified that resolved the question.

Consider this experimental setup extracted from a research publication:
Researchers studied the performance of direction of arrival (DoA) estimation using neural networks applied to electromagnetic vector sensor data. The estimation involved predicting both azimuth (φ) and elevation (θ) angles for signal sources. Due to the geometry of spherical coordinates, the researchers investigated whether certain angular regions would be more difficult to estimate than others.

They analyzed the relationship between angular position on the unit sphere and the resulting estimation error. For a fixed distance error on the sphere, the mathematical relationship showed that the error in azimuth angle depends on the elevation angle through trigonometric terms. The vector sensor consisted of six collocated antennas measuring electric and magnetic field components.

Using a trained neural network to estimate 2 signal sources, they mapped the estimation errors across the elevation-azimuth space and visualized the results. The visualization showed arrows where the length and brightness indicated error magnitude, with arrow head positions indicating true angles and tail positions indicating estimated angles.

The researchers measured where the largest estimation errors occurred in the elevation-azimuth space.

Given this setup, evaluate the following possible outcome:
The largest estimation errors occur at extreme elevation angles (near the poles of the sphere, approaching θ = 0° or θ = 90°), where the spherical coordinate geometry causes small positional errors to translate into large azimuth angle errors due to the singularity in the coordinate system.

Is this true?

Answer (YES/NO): NO